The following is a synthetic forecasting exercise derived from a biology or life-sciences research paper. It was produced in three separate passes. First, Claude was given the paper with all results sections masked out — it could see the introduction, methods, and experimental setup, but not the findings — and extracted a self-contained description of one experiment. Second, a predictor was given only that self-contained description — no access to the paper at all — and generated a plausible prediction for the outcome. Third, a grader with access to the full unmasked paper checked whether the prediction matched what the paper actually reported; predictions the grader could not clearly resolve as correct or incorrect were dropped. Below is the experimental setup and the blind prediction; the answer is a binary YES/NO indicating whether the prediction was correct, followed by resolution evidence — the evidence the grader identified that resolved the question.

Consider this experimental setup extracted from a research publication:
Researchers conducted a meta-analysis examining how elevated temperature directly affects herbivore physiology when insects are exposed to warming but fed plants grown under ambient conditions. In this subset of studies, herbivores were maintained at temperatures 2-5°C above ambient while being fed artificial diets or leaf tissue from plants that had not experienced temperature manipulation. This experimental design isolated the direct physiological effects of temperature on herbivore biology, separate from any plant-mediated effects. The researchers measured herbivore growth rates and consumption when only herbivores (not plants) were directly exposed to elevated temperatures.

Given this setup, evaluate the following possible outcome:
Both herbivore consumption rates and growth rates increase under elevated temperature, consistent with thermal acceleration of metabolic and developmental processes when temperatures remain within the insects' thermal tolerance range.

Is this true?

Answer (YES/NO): NO